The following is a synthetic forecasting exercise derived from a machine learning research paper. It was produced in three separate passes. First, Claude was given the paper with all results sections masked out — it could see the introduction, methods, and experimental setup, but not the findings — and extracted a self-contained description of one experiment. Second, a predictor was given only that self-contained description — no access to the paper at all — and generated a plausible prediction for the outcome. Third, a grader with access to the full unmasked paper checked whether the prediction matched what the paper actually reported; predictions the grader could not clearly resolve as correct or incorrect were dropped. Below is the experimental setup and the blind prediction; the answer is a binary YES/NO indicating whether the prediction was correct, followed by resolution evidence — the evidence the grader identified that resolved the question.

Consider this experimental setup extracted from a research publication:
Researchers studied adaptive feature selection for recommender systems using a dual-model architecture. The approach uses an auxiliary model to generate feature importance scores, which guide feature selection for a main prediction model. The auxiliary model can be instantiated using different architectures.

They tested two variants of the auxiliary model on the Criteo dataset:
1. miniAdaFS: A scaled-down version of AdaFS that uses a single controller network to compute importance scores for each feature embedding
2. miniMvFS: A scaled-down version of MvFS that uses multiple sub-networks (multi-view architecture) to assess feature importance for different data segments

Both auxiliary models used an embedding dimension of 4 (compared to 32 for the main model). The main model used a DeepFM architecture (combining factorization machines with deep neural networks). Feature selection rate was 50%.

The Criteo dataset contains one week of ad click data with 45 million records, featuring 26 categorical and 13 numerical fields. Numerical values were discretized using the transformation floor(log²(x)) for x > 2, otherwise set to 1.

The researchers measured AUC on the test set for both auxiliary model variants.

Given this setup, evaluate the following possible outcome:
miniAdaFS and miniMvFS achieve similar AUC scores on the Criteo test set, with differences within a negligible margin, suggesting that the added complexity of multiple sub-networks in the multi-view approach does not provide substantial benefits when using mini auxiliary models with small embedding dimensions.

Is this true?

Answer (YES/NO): NO